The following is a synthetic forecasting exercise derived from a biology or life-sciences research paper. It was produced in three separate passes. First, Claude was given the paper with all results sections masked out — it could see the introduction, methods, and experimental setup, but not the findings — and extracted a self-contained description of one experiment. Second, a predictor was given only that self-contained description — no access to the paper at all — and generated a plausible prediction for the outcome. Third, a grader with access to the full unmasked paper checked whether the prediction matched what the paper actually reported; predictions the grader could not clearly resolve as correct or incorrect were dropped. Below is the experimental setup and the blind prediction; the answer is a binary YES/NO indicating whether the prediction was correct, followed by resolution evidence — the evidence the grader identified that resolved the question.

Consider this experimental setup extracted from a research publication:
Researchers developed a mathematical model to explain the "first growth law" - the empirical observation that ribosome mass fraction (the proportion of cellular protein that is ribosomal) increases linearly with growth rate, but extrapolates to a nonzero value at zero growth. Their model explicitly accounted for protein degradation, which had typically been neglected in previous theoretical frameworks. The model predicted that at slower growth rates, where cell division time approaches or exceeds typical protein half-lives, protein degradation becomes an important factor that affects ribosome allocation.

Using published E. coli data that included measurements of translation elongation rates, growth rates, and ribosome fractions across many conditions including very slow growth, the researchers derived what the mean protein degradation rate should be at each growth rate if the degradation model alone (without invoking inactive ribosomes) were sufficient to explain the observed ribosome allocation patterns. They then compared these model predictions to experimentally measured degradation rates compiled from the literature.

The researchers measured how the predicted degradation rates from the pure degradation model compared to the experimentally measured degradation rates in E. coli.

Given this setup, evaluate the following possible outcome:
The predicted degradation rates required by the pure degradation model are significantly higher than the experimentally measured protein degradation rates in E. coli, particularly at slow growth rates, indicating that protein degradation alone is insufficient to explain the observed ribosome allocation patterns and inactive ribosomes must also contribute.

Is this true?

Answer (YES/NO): YES